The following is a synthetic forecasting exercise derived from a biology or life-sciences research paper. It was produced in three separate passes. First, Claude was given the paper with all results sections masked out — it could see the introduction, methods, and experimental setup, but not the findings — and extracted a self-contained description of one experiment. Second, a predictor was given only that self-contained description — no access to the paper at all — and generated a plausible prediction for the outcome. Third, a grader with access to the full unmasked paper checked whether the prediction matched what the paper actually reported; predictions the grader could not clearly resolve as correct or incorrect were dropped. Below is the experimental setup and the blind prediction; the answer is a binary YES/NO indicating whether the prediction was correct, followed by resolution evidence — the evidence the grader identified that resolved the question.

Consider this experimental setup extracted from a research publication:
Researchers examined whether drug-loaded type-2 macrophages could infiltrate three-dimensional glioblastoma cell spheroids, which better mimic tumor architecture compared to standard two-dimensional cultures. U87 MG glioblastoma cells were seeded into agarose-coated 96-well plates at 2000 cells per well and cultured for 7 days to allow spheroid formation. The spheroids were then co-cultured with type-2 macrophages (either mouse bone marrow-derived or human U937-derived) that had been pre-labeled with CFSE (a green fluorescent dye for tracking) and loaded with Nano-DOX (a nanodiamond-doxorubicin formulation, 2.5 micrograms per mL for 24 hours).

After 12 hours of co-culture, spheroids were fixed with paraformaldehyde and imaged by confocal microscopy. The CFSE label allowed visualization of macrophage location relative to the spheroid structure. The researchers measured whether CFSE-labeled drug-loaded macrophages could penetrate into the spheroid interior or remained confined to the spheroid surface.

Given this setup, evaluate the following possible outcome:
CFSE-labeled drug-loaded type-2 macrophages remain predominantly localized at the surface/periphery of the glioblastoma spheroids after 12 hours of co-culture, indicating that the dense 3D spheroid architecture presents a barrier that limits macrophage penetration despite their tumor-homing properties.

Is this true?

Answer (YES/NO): NO